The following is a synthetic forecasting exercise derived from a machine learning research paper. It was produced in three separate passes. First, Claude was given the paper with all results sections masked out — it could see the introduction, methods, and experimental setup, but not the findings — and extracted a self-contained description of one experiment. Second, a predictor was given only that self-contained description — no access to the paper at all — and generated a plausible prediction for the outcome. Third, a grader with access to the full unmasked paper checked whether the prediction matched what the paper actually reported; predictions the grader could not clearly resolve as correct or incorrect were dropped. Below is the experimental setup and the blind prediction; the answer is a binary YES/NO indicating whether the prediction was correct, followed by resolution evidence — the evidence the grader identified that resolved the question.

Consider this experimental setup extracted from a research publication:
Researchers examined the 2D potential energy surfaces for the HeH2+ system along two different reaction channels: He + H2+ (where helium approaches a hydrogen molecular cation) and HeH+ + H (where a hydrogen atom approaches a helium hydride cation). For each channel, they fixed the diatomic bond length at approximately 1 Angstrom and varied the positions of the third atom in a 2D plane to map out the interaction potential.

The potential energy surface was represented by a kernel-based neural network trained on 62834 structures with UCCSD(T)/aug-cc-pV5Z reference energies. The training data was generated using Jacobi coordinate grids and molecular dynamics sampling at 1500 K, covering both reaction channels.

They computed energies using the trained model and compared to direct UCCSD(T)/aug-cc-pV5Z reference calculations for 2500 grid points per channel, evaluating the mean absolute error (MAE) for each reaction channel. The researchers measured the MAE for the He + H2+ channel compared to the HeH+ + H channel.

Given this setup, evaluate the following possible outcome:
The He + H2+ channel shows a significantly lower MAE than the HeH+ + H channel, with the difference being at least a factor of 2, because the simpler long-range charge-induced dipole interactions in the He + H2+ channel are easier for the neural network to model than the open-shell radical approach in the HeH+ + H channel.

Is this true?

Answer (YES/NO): YES